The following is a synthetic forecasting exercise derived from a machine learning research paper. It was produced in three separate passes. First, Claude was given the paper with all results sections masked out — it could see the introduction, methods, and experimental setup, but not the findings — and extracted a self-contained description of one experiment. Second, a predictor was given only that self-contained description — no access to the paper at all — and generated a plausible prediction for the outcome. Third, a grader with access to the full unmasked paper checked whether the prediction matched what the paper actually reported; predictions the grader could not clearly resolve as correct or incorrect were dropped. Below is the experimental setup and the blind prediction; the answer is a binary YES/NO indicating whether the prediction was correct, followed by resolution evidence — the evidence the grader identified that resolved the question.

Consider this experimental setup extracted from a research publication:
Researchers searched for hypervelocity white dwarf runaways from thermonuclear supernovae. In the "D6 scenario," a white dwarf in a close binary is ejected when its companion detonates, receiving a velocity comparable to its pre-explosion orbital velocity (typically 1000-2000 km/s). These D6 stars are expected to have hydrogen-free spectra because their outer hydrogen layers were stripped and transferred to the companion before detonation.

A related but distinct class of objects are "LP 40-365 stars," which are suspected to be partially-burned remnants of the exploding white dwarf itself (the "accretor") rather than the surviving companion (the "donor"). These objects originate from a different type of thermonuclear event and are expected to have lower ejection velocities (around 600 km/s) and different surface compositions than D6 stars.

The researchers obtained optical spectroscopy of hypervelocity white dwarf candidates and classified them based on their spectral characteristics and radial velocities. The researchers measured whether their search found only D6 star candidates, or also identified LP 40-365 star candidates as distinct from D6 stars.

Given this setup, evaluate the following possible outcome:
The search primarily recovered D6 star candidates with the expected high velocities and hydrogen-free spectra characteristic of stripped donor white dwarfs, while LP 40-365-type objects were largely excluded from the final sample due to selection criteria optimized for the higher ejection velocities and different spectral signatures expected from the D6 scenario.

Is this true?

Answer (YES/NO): NO